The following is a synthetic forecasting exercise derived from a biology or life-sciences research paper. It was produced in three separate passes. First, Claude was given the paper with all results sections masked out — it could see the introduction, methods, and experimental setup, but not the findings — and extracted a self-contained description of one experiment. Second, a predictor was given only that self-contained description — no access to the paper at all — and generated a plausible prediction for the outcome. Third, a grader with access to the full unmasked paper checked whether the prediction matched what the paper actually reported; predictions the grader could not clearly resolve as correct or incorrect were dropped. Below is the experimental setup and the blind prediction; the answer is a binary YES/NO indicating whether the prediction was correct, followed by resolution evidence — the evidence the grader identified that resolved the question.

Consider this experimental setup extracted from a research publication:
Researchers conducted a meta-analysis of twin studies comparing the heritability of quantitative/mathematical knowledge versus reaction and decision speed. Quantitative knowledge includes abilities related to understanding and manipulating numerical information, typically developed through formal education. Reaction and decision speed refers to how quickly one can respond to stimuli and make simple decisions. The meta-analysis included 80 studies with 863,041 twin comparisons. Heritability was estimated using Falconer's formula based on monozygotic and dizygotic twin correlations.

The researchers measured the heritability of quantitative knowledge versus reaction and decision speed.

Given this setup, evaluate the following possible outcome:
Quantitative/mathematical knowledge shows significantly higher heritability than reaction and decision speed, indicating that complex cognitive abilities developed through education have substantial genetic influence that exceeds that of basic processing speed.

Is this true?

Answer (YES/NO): YES